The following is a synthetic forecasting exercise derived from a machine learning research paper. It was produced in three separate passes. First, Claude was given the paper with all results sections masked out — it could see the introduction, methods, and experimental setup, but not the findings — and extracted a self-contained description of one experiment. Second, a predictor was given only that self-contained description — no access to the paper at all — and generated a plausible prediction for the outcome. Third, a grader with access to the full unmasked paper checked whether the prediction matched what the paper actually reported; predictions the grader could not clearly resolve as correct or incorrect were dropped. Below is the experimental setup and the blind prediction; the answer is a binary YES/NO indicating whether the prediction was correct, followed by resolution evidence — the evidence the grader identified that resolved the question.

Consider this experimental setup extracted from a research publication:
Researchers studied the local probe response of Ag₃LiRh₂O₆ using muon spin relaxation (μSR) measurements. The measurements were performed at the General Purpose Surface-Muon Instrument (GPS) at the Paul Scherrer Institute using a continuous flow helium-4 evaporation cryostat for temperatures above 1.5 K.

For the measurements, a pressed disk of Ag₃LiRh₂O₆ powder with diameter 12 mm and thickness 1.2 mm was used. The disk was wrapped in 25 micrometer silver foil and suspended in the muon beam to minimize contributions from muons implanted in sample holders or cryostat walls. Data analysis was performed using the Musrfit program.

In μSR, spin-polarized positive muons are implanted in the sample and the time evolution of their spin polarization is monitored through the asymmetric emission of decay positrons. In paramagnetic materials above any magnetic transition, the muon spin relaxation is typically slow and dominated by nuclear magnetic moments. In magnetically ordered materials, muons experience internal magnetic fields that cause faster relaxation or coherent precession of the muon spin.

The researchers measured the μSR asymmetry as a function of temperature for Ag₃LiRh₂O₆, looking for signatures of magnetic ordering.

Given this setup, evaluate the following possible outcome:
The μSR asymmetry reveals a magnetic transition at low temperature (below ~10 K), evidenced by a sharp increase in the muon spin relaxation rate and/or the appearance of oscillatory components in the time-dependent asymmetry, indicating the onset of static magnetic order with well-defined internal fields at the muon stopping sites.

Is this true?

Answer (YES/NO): NO